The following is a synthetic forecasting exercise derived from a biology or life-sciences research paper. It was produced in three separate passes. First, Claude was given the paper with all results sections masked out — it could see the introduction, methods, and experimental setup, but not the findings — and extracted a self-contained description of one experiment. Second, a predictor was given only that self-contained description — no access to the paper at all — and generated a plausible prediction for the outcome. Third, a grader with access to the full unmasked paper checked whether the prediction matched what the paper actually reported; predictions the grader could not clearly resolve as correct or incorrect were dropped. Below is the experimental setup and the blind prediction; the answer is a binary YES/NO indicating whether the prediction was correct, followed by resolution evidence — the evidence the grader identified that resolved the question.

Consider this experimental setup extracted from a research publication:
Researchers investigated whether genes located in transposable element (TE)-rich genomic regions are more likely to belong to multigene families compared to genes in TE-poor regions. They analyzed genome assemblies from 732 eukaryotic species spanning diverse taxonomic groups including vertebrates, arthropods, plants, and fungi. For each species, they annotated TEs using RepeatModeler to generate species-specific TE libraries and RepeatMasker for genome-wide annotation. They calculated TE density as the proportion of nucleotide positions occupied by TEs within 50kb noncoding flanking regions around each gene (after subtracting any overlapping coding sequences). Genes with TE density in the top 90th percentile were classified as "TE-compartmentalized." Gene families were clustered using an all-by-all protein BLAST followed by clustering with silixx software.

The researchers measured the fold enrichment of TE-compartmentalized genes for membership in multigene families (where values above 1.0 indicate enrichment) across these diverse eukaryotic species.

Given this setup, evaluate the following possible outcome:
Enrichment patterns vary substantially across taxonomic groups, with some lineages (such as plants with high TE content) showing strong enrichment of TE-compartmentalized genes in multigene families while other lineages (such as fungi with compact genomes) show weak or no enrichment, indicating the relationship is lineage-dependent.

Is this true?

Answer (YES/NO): NO